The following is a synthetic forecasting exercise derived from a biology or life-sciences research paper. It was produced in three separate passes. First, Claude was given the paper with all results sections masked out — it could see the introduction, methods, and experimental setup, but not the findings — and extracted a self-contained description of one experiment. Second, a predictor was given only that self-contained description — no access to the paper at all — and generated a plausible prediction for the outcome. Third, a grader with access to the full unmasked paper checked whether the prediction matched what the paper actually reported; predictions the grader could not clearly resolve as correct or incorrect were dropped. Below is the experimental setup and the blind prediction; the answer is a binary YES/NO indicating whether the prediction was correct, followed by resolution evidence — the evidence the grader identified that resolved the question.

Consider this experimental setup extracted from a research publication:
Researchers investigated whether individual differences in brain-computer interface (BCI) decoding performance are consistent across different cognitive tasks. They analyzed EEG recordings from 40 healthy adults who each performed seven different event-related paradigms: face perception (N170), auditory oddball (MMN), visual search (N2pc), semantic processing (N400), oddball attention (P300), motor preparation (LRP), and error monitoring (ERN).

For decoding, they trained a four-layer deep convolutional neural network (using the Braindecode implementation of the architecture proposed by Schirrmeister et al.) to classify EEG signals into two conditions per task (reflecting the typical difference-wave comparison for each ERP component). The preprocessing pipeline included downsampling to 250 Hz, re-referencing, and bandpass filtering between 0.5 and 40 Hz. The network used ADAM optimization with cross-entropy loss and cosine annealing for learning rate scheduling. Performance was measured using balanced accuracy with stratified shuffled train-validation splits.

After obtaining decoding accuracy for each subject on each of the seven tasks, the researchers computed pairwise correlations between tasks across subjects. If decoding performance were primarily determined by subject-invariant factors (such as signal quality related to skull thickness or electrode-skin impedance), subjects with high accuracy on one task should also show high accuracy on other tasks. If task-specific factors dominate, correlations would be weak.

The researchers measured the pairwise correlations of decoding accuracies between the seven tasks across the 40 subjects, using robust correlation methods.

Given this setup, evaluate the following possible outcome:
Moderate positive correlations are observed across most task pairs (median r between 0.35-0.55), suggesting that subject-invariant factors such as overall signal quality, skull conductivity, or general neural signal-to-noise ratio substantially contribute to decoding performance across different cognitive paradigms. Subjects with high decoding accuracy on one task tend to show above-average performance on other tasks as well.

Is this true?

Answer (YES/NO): NO